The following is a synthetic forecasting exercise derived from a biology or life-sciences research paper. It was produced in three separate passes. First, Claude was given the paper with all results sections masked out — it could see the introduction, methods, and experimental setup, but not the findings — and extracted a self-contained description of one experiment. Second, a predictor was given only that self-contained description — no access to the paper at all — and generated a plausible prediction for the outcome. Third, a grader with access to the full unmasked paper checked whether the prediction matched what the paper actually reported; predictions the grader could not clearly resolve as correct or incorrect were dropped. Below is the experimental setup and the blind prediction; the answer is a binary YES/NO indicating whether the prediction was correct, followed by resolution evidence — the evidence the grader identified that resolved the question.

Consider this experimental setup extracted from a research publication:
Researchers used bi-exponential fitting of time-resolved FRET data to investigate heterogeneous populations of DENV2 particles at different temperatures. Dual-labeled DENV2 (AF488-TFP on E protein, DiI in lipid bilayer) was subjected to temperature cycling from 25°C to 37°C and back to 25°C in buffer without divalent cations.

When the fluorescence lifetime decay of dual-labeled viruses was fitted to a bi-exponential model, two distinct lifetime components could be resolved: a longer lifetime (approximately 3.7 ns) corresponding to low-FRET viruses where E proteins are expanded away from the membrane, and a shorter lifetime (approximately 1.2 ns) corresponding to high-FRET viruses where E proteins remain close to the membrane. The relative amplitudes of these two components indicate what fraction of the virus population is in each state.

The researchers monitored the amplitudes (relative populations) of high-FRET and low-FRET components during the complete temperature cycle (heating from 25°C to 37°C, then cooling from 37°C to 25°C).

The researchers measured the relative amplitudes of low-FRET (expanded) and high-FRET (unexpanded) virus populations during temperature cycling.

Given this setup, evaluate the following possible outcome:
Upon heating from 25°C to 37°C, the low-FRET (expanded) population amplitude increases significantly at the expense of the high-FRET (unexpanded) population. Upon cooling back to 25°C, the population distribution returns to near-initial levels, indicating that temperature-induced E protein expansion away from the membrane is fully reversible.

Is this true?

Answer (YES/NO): NO